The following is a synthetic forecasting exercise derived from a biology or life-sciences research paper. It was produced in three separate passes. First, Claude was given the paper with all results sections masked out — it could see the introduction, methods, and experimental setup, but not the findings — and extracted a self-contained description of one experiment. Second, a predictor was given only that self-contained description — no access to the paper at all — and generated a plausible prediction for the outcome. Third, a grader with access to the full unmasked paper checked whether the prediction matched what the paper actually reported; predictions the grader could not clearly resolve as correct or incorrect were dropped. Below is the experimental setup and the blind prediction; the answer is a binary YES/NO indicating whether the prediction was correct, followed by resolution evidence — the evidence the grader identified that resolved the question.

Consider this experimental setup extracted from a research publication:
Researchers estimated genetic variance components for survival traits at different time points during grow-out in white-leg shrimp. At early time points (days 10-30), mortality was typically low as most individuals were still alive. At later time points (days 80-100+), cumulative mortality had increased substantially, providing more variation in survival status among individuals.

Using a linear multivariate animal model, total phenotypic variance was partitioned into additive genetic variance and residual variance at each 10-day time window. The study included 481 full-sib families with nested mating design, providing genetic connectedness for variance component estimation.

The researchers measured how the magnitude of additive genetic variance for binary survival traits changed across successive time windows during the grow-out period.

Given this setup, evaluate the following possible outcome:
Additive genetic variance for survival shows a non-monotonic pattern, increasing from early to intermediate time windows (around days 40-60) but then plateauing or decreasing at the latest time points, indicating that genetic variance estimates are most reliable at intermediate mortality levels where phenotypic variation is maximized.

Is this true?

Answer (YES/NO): NO